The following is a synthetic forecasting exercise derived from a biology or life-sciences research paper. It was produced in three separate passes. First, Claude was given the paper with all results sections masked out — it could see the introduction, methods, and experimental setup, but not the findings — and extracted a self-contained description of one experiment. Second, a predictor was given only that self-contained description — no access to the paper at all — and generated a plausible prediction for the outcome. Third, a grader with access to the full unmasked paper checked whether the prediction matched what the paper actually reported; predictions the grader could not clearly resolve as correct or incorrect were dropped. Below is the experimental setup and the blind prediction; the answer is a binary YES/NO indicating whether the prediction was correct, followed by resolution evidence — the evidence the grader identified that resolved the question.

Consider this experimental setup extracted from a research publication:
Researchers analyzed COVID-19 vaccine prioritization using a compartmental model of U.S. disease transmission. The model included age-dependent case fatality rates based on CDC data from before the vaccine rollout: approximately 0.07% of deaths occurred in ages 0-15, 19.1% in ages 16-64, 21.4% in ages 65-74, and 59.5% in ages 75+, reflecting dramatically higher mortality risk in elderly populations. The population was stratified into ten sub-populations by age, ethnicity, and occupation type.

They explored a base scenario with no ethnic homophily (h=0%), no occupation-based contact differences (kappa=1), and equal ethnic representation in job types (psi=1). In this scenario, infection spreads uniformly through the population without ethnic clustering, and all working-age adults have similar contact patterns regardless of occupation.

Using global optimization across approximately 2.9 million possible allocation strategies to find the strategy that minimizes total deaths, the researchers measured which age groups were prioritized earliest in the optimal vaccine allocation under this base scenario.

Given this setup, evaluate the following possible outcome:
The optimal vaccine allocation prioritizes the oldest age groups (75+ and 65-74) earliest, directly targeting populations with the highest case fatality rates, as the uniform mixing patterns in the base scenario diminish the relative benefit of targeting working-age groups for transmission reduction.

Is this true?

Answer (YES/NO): YES